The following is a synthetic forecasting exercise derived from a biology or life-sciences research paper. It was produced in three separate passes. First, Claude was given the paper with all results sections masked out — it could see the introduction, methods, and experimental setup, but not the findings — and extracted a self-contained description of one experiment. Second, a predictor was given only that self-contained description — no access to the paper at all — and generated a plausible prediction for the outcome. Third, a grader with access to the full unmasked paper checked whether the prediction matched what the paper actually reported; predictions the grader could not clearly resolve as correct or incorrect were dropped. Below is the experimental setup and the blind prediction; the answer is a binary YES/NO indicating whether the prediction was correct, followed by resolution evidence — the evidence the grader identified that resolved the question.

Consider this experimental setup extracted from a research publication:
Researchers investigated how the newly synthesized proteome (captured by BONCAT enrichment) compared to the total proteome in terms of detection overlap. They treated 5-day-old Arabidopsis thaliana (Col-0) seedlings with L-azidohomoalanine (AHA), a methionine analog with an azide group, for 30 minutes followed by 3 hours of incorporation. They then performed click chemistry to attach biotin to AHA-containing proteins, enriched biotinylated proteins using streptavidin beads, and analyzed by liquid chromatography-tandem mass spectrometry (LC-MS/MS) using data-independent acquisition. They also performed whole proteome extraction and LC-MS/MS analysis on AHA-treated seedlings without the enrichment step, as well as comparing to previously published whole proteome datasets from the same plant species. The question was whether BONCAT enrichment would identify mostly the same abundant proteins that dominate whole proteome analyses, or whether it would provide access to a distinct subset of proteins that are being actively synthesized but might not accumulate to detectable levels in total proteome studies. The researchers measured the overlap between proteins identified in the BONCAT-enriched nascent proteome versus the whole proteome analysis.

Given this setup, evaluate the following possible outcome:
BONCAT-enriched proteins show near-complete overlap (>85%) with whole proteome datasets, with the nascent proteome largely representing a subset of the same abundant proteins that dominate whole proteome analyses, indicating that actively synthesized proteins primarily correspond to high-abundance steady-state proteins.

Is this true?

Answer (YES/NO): NO